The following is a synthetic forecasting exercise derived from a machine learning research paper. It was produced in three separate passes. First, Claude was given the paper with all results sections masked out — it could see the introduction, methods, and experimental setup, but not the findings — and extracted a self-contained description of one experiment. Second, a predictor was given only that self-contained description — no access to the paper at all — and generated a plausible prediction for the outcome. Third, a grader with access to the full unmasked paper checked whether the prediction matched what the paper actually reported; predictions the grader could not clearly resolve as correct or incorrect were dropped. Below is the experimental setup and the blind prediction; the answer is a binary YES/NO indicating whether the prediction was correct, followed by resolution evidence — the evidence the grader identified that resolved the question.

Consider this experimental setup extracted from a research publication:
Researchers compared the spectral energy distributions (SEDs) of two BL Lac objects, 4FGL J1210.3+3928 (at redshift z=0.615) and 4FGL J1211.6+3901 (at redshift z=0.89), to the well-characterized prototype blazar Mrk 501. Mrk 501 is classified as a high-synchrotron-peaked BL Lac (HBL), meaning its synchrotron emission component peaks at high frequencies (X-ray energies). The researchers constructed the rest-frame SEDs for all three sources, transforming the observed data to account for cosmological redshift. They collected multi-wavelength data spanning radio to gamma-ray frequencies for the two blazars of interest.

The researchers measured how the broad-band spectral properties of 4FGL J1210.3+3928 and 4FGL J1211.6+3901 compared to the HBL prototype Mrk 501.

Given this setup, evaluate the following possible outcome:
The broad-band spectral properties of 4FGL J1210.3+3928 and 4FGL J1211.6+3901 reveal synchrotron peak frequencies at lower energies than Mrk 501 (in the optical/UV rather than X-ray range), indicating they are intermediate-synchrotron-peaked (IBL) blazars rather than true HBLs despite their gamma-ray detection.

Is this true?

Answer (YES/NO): NO